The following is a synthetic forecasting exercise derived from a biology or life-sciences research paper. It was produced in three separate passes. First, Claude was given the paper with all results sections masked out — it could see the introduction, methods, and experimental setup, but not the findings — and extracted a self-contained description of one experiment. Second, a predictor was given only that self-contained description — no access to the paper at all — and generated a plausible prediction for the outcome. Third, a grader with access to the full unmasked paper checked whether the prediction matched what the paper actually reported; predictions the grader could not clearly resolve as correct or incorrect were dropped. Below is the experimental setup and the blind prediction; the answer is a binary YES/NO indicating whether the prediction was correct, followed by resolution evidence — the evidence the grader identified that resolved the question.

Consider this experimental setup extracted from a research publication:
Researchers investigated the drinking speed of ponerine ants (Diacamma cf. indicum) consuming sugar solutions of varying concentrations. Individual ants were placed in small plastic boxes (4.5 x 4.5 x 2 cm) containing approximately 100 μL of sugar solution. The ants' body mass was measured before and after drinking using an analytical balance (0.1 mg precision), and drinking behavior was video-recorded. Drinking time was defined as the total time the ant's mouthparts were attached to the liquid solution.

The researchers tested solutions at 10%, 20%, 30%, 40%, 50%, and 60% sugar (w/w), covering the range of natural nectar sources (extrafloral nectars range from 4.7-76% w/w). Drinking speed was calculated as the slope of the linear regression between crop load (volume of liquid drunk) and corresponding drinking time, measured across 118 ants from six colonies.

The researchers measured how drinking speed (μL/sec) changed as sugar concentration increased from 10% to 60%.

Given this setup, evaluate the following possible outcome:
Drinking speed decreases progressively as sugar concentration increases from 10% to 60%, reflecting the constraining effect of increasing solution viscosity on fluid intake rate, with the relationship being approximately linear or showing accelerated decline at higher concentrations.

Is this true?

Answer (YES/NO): YES